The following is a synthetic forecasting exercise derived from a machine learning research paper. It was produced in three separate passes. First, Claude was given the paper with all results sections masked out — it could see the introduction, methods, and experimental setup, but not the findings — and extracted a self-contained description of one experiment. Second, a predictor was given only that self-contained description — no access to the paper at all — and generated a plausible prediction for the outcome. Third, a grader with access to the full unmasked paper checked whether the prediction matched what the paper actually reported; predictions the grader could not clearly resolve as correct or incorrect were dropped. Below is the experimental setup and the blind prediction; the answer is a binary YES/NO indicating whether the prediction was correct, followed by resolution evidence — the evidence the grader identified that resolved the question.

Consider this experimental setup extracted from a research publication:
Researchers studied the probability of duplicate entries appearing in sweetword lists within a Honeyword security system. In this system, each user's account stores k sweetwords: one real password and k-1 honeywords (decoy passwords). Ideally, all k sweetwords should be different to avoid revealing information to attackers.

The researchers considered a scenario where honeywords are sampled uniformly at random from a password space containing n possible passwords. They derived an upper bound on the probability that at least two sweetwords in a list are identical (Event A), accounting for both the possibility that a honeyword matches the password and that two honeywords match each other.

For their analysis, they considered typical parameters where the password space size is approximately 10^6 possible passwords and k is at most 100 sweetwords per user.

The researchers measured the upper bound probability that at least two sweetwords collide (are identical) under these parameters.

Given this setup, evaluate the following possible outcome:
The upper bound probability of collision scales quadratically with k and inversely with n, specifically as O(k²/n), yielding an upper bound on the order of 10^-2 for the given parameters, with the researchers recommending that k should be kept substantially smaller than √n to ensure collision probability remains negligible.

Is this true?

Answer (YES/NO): NO